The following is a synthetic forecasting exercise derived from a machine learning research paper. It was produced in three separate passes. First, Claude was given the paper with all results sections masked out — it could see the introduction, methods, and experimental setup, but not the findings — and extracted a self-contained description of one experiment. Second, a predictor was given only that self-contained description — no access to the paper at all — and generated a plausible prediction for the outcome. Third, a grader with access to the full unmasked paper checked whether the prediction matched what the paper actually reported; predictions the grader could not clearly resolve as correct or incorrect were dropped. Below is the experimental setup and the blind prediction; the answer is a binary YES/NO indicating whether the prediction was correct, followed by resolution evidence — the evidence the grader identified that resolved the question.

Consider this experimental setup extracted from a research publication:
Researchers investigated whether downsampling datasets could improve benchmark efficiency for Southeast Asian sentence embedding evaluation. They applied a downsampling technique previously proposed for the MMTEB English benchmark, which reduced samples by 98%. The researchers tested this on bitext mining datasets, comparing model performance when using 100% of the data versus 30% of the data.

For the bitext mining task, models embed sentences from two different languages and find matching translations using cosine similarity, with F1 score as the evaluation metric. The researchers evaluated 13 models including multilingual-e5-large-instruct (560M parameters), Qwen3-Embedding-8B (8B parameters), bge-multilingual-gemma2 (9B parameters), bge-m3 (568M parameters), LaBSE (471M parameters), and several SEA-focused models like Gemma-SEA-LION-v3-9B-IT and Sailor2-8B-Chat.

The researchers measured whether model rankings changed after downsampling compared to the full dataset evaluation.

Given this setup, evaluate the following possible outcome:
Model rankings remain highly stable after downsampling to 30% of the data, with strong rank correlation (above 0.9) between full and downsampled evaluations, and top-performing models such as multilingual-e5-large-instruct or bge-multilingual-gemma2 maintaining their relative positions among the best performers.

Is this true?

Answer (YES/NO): NO